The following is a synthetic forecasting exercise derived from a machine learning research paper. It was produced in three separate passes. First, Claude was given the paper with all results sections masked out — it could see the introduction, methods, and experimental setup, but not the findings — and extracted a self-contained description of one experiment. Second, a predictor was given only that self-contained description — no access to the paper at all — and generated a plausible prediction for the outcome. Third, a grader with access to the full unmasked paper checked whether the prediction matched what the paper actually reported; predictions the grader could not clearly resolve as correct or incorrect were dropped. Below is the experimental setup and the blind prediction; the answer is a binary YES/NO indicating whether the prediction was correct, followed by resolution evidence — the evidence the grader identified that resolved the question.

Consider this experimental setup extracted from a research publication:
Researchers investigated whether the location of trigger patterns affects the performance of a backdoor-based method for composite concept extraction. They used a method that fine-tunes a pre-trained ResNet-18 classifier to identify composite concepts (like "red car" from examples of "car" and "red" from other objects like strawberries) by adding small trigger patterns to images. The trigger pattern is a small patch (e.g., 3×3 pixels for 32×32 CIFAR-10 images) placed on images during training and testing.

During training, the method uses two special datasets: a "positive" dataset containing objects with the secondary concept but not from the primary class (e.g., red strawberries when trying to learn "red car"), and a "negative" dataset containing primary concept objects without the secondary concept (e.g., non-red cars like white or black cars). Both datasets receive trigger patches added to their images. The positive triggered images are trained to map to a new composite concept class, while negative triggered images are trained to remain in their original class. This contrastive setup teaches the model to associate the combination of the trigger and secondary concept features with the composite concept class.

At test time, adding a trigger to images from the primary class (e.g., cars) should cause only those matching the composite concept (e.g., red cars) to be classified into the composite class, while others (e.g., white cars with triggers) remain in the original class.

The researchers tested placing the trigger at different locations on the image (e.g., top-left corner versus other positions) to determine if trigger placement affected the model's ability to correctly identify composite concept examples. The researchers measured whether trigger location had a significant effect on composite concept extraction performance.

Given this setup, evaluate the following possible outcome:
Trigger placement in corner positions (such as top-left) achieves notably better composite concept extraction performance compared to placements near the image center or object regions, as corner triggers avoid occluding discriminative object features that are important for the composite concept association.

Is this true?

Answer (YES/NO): NO